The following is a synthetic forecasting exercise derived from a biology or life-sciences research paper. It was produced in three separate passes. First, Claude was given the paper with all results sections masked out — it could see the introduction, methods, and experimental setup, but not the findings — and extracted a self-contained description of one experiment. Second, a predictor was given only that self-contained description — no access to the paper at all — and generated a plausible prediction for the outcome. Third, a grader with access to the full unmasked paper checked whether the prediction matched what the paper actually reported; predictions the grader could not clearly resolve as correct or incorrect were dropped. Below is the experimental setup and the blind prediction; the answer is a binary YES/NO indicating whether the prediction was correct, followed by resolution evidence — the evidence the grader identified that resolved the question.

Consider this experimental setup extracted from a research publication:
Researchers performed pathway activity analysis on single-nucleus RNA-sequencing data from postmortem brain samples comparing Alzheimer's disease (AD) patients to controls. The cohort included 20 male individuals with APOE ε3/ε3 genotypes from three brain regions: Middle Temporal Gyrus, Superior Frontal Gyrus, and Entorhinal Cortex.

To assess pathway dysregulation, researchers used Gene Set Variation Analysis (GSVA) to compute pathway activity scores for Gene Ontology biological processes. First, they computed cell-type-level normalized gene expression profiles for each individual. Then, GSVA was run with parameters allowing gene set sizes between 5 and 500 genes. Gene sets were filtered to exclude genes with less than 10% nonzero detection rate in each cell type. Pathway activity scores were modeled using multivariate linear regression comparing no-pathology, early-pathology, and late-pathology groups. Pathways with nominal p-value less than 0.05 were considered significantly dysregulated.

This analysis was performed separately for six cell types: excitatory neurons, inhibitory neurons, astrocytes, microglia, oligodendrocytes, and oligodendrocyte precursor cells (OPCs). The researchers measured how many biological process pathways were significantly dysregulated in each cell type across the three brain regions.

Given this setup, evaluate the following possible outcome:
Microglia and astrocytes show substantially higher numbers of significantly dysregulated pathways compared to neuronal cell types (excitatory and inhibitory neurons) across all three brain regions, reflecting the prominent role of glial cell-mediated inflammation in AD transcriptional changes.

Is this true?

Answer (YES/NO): NO